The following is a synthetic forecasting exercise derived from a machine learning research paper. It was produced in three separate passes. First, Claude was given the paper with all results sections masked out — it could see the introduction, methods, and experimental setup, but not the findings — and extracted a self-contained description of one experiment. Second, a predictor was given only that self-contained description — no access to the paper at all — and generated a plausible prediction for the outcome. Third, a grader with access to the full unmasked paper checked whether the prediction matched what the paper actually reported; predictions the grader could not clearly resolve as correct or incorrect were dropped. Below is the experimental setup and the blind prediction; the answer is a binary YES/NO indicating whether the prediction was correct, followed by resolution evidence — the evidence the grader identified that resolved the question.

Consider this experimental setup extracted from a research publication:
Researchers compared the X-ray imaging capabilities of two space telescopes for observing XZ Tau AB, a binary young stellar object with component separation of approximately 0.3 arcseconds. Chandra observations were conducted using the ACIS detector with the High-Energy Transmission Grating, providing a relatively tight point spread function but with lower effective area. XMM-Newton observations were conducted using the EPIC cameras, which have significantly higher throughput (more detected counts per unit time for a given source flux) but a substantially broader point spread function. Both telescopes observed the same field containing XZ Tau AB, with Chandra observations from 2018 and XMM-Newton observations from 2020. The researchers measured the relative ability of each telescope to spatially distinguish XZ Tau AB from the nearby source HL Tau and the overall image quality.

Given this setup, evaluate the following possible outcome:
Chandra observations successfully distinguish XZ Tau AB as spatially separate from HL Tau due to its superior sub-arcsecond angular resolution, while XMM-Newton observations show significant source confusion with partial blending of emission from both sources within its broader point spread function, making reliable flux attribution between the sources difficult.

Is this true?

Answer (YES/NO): NO